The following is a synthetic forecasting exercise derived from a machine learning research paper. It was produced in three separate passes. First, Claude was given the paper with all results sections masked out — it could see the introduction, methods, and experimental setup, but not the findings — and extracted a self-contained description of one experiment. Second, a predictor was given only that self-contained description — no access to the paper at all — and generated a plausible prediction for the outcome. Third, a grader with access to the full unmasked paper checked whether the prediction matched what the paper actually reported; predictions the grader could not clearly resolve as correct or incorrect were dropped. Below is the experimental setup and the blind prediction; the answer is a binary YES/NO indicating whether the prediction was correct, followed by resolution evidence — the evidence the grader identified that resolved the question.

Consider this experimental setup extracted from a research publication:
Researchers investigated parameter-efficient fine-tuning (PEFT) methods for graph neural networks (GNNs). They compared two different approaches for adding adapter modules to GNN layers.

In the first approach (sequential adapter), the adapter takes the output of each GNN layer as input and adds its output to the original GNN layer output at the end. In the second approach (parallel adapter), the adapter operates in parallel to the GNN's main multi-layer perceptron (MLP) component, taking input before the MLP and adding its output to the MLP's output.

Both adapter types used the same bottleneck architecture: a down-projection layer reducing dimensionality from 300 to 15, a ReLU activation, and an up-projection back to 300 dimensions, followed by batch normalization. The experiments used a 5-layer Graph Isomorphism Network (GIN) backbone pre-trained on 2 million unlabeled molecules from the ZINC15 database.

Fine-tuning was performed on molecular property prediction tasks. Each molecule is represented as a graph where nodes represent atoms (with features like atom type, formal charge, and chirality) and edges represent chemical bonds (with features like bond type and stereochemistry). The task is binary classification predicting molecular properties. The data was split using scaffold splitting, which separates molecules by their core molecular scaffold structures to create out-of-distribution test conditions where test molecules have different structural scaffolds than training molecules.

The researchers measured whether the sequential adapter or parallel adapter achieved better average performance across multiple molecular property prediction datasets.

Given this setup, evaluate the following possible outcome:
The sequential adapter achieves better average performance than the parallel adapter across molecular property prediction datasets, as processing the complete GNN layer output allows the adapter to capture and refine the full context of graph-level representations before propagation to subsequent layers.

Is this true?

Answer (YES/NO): NO